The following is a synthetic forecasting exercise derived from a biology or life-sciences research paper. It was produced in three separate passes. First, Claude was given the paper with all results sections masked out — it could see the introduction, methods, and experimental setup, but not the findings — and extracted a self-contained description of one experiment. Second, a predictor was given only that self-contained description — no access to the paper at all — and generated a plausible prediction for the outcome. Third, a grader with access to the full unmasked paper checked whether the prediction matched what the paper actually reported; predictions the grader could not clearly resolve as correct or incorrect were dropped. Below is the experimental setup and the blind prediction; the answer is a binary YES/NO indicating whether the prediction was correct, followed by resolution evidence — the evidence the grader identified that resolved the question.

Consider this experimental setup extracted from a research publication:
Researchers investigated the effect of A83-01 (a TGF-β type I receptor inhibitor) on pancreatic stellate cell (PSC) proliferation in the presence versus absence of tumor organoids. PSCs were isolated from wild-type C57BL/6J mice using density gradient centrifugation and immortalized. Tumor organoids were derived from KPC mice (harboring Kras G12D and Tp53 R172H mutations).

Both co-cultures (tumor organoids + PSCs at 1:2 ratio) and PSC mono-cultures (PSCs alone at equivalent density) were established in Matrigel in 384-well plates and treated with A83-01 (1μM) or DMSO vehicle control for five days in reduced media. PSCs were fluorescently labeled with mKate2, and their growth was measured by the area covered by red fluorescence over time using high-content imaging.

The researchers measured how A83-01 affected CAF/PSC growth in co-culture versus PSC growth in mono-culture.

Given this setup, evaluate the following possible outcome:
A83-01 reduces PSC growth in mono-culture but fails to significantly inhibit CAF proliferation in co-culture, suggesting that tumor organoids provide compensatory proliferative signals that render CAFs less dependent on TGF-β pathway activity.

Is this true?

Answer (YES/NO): NO